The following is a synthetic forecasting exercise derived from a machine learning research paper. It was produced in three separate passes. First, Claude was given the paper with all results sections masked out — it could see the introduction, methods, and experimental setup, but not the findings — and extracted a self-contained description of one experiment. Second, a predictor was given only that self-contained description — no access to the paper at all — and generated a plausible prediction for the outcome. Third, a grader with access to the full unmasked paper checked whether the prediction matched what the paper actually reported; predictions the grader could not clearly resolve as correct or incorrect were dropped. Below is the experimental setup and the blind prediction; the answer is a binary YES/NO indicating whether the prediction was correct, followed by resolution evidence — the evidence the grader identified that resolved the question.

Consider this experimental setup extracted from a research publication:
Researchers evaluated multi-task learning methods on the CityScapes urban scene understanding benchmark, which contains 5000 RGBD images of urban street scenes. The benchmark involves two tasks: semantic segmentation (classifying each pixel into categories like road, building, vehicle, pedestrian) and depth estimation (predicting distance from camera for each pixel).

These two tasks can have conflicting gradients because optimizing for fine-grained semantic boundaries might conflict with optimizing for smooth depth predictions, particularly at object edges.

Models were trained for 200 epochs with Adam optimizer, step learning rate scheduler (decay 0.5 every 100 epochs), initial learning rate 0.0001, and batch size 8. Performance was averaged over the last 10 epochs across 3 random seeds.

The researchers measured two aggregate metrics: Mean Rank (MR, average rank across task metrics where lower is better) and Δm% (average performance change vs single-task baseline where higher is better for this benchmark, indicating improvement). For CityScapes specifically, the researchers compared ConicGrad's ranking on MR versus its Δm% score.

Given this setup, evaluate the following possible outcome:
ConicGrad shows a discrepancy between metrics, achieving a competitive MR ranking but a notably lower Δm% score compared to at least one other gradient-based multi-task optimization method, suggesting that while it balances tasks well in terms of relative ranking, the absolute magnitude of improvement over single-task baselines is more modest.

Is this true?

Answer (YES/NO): NO